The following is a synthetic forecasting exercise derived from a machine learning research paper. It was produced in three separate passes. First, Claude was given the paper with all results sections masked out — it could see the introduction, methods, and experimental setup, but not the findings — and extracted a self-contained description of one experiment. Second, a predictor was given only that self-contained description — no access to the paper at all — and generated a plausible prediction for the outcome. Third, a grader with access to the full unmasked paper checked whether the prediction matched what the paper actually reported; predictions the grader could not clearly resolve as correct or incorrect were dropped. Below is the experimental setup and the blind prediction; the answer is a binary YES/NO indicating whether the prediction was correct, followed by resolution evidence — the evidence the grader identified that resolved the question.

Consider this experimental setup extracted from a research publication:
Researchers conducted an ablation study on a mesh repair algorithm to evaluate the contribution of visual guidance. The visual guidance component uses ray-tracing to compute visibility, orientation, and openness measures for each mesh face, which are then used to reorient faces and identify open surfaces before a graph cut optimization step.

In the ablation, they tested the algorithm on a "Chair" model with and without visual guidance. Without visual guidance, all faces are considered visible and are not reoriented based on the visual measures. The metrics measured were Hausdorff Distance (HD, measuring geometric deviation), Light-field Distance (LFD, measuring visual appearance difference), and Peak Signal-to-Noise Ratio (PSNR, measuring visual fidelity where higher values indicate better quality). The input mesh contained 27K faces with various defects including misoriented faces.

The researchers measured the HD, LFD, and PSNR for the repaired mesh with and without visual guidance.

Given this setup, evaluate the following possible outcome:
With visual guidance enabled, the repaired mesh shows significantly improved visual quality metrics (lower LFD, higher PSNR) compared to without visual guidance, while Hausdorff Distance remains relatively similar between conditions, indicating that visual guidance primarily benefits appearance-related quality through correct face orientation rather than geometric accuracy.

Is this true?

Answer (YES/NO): NO